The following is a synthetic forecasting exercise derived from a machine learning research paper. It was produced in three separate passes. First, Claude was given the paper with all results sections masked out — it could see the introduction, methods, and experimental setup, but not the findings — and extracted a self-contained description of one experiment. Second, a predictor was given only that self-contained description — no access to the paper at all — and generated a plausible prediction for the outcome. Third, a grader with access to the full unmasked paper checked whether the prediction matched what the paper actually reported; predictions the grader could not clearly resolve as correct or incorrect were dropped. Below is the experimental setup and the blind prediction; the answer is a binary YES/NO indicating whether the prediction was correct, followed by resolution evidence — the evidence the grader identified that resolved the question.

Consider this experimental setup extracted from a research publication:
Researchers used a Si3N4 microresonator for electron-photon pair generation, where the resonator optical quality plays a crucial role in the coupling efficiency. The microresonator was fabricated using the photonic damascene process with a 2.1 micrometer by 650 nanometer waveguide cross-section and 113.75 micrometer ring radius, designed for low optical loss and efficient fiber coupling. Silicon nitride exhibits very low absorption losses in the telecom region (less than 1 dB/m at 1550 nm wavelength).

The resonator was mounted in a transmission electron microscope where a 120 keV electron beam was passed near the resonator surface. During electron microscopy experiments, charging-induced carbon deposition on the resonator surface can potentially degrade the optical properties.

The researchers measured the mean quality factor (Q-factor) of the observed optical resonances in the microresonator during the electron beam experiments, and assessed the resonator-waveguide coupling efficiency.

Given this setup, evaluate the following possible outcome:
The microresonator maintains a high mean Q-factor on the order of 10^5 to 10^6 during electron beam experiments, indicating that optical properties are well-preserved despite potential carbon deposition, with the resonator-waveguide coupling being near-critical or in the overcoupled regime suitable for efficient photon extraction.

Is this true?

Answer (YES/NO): NO